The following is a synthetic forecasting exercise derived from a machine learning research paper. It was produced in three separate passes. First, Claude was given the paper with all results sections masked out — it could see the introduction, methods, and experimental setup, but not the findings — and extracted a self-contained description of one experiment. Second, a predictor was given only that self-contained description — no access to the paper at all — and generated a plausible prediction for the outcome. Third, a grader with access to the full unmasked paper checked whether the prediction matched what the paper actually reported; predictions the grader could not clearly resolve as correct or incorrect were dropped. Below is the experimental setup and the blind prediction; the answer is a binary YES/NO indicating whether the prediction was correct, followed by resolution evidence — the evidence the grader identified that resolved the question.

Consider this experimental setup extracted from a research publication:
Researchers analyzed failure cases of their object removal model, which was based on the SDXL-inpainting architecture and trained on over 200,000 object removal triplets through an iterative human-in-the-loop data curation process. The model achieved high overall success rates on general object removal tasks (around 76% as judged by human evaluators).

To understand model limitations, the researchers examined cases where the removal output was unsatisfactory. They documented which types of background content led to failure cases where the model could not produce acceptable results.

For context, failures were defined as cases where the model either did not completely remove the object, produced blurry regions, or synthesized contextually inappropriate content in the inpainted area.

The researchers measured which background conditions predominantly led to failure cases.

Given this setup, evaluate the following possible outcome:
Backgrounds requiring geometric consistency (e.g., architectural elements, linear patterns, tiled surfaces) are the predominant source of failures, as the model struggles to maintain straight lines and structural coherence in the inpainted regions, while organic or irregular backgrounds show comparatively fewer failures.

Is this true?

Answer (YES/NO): NO